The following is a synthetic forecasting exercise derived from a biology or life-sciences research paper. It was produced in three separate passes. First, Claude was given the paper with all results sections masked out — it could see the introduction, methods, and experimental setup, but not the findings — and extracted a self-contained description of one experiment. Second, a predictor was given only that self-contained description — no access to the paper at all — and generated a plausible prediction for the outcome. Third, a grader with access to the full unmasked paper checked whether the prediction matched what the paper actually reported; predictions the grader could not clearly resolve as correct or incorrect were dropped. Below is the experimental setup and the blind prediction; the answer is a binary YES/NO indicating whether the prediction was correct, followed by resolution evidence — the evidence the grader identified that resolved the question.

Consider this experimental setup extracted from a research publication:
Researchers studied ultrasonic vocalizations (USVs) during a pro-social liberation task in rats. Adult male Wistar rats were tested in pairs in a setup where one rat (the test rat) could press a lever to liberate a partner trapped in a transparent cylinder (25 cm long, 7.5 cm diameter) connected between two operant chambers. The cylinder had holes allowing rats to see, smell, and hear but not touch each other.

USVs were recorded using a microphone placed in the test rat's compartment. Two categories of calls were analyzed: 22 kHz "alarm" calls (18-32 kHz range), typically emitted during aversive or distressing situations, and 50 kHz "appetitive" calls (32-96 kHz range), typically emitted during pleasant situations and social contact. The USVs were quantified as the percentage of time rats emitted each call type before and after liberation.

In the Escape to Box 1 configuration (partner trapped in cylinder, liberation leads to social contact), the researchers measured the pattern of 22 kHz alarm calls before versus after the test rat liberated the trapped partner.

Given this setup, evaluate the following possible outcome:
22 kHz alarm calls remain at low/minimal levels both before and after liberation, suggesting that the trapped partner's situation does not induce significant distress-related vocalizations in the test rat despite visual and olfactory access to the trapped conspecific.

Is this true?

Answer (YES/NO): NO